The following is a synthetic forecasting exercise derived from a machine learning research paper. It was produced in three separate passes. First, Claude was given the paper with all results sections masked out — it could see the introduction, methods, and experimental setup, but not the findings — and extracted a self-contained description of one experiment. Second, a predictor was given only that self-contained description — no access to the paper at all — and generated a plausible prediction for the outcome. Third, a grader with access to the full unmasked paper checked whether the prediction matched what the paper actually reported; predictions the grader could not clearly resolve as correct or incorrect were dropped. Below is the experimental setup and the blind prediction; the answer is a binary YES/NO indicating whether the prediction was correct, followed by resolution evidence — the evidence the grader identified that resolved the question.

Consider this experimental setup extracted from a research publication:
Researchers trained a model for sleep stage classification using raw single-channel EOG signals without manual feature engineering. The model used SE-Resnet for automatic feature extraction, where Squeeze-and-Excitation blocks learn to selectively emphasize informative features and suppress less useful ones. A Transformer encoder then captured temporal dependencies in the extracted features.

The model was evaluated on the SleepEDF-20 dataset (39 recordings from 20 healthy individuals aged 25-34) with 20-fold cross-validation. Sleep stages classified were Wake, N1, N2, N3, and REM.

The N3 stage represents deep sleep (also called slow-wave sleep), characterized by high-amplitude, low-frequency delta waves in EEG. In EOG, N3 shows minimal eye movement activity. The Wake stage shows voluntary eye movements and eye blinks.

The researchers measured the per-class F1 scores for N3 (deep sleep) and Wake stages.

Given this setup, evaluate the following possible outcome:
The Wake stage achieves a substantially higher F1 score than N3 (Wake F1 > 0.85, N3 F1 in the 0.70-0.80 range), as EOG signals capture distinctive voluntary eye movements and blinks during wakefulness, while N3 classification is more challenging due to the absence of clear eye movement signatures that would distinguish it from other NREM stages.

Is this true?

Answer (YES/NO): NO